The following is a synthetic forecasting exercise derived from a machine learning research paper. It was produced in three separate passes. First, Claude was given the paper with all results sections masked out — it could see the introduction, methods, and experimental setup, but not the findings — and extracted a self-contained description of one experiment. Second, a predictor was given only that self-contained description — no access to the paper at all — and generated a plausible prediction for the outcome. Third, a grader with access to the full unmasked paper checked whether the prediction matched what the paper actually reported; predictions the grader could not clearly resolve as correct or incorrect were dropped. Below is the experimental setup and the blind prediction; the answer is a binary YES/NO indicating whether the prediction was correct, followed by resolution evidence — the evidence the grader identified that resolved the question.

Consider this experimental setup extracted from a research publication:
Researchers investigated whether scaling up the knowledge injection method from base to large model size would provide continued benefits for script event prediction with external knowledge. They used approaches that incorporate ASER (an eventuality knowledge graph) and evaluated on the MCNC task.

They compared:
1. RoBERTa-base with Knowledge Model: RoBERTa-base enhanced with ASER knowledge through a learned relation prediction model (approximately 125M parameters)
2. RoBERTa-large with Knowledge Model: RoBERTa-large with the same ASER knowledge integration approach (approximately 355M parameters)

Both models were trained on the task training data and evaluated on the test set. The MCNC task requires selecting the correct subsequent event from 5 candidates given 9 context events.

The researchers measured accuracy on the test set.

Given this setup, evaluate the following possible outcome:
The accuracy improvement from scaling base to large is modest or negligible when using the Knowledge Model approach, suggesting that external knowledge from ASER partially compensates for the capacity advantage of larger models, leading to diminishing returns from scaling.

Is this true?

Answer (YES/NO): NO